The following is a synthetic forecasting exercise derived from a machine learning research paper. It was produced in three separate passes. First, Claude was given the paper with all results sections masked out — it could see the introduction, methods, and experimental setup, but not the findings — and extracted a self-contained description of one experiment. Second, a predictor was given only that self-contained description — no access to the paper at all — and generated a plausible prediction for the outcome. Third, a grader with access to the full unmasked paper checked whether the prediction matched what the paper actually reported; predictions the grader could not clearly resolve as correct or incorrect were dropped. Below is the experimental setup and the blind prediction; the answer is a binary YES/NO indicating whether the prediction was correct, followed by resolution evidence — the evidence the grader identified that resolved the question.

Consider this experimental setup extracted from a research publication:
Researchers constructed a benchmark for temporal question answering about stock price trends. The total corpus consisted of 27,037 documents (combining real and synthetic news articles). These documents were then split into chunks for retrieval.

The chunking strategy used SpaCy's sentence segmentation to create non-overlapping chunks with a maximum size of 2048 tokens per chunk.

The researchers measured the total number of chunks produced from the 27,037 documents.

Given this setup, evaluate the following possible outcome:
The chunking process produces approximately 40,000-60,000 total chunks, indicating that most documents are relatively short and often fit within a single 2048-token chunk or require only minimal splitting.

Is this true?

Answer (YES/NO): NO